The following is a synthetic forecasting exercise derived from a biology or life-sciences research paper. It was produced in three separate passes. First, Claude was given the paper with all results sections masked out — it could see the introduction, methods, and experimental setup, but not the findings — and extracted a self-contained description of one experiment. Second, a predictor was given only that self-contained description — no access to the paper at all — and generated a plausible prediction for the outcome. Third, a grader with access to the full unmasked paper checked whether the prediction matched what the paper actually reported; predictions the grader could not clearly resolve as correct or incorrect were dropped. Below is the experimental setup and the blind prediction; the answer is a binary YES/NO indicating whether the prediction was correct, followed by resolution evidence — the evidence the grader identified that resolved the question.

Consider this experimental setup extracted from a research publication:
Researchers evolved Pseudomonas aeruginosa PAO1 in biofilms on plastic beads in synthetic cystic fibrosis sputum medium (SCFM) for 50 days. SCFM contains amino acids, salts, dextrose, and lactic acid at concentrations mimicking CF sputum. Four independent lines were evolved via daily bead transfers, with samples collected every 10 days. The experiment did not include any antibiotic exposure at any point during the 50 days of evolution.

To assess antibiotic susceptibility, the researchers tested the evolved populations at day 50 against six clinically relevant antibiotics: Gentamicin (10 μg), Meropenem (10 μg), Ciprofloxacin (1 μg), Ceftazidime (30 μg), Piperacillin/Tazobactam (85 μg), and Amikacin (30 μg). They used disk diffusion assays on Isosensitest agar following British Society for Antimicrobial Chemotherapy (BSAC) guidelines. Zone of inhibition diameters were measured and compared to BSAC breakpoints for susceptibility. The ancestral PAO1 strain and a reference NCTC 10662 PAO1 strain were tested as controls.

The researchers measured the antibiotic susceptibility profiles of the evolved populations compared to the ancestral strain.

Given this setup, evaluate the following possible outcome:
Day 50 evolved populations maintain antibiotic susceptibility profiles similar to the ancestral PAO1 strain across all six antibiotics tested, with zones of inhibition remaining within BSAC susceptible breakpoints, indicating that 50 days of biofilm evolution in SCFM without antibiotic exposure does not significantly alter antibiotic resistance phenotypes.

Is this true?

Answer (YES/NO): NO